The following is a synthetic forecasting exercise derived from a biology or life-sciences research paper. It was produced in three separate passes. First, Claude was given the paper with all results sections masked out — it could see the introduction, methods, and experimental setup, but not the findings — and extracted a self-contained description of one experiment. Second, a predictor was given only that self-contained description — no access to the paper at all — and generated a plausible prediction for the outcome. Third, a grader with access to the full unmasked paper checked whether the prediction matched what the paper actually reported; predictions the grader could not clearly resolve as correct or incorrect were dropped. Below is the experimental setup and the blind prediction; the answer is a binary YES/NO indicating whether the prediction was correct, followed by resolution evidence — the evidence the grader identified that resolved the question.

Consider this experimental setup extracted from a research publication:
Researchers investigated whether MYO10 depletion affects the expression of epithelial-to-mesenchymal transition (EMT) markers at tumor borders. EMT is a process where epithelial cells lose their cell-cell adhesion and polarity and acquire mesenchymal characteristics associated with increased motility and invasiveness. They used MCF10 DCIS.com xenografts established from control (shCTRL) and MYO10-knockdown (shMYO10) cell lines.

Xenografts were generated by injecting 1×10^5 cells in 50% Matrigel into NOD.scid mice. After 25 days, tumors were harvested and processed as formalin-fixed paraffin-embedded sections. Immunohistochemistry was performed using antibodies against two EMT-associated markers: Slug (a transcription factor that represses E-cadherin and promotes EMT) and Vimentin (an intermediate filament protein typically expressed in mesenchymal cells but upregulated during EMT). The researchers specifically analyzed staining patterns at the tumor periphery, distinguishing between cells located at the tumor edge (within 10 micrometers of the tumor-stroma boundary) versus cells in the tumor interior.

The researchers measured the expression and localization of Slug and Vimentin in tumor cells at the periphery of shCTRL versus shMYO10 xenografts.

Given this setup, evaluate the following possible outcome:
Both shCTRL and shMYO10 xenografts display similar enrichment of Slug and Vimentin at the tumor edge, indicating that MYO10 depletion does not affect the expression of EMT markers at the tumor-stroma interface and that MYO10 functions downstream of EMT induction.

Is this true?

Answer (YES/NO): NO